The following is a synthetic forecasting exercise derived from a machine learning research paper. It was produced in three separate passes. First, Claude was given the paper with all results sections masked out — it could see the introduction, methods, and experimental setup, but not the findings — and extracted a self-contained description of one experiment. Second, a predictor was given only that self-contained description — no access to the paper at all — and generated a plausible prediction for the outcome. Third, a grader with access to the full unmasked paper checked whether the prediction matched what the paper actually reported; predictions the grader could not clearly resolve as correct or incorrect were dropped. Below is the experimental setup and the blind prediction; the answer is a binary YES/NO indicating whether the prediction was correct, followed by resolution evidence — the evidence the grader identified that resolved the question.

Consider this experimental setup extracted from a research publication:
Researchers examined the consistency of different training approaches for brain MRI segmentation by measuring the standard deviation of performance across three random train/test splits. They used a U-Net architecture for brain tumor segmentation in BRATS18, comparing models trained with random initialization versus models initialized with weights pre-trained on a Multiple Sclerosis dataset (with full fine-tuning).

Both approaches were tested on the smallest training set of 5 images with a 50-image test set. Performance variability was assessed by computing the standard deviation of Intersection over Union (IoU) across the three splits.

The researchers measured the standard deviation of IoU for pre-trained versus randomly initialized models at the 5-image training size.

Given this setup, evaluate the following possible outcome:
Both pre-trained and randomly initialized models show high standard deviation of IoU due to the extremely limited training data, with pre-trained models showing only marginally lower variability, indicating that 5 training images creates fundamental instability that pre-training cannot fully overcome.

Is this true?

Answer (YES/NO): NO